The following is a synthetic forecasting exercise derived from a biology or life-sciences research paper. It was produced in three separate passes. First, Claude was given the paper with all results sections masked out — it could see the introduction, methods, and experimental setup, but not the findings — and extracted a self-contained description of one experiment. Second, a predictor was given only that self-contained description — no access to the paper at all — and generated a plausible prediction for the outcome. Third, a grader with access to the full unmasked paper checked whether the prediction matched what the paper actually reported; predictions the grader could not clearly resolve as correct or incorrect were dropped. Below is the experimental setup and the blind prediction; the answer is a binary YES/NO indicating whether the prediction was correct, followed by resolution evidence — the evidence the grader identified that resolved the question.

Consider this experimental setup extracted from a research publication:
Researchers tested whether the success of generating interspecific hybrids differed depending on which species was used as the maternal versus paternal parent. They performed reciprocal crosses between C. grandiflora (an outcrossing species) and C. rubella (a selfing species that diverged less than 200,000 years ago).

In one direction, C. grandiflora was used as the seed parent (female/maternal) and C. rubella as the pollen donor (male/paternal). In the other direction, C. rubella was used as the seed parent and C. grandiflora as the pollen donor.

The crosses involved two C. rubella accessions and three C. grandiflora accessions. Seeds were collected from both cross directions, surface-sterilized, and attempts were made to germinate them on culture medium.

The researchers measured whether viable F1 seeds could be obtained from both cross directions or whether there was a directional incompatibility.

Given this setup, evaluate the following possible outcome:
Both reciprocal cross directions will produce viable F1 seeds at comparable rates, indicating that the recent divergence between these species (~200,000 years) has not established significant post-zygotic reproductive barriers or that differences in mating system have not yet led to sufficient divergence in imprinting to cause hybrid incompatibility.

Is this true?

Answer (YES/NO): NO